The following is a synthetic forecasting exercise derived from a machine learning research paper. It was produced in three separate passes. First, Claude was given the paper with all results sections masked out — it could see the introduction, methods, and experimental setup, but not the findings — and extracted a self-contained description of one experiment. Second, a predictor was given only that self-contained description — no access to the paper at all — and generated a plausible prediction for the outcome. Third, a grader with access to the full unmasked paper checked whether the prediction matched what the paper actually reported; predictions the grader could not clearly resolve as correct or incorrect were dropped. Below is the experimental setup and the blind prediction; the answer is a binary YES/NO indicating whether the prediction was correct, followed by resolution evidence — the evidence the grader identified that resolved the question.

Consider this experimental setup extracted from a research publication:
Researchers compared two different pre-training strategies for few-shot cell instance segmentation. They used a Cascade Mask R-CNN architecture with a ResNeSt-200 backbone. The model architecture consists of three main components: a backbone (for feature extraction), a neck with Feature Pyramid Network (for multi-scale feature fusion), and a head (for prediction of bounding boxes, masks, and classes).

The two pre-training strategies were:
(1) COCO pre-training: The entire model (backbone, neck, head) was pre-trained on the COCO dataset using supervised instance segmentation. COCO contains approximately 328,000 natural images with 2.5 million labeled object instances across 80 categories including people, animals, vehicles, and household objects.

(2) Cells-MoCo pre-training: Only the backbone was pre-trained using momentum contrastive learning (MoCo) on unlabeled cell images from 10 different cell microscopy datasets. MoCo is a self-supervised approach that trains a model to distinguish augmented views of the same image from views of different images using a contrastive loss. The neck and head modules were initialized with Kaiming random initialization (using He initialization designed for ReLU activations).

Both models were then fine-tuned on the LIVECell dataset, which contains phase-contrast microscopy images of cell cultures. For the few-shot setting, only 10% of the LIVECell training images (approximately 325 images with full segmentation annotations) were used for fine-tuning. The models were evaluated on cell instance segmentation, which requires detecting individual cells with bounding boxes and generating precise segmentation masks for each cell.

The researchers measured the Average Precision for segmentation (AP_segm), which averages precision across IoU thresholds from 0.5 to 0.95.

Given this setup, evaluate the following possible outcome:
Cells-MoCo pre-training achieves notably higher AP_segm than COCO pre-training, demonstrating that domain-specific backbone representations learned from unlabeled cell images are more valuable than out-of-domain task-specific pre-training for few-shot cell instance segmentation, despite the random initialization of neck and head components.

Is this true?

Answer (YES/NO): NO